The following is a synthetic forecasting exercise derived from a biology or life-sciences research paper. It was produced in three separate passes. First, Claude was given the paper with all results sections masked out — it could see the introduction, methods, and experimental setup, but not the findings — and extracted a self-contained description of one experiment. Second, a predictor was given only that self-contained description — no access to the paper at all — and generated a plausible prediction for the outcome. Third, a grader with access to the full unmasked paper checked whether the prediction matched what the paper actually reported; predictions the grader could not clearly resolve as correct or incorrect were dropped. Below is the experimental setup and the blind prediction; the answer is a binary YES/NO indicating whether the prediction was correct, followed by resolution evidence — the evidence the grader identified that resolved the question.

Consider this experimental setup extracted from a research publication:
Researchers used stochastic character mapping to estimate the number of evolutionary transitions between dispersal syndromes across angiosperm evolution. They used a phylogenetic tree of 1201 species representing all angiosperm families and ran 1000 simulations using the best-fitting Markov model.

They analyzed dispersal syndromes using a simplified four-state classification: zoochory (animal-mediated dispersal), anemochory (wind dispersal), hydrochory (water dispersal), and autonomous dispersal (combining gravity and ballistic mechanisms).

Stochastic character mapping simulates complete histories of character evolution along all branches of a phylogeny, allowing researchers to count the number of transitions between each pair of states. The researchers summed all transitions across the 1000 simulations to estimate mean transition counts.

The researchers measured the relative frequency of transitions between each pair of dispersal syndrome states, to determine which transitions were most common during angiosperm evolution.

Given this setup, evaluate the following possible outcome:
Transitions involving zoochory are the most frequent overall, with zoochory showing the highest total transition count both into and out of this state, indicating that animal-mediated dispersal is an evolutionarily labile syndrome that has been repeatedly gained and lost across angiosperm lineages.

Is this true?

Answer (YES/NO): NO